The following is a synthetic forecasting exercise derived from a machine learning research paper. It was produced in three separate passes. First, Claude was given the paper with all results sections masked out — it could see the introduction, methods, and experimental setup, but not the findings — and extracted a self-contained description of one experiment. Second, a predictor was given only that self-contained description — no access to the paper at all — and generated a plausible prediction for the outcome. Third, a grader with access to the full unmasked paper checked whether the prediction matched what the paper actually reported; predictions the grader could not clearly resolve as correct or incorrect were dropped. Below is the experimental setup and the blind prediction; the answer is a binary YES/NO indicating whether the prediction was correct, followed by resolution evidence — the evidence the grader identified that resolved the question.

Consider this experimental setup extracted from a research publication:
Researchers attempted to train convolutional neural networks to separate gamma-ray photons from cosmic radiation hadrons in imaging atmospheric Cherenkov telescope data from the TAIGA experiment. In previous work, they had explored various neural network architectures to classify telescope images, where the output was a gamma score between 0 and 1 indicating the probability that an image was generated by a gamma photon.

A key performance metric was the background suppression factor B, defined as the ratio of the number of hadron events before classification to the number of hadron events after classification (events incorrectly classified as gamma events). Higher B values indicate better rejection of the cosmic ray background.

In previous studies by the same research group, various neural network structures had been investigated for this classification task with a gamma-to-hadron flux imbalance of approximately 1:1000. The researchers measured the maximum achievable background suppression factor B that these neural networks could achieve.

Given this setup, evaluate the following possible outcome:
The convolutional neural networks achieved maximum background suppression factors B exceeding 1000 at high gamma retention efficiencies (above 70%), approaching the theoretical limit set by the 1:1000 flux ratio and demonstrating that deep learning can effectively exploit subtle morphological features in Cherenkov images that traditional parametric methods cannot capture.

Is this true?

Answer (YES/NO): NO